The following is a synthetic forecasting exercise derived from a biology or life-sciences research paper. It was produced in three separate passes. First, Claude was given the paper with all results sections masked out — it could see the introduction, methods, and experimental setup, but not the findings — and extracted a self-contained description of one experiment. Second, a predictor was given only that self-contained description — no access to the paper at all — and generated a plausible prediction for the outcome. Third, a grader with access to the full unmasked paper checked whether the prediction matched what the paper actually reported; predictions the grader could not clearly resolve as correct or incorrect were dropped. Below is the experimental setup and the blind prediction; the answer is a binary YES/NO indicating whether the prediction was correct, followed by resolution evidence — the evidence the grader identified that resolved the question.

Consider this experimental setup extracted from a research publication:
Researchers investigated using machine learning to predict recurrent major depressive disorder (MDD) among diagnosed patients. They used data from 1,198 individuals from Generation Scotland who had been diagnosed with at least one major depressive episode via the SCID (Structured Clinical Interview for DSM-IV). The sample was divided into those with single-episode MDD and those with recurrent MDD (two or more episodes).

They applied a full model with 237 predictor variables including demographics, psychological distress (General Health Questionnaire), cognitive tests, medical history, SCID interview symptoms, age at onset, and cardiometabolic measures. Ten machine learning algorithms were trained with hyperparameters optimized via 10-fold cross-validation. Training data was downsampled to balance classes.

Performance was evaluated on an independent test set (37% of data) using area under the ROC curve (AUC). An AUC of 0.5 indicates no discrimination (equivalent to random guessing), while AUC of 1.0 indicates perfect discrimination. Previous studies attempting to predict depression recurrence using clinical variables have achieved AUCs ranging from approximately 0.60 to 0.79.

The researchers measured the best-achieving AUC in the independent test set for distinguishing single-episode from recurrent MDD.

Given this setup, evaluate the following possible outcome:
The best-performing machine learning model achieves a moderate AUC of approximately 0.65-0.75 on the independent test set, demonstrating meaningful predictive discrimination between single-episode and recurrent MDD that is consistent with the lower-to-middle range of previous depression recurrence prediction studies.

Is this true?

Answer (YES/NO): NO